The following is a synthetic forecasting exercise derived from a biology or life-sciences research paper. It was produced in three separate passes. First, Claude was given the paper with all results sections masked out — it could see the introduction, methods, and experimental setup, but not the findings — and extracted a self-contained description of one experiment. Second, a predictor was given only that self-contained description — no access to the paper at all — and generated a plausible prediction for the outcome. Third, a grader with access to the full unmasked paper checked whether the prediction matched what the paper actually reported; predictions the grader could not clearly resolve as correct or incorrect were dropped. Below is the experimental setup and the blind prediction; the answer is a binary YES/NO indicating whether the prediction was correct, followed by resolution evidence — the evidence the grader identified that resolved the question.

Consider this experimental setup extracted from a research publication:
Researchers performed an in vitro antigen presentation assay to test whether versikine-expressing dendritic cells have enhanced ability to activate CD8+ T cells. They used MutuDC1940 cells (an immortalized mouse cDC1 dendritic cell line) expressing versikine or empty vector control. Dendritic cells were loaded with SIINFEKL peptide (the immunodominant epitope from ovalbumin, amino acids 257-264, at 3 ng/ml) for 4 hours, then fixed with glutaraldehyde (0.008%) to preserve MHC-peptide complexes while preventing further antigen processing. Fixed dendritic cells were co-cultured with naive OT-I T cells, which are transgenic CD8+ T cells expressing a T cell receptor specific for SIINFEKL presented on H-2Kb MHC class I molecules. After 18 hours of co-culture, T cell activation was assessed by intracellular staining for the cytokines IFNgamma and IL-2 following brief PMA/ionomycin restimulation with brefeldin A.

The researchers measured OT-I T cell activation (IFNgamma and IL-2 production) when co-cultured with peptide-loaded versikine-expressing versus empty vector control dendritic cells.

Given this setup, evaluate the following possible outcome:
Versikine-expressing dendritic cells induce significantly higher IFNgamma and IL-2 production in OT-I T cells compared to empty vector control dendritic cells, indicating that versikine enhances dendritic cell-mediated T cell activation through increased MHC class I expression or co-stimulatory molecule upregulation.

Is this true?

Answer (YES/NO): YES